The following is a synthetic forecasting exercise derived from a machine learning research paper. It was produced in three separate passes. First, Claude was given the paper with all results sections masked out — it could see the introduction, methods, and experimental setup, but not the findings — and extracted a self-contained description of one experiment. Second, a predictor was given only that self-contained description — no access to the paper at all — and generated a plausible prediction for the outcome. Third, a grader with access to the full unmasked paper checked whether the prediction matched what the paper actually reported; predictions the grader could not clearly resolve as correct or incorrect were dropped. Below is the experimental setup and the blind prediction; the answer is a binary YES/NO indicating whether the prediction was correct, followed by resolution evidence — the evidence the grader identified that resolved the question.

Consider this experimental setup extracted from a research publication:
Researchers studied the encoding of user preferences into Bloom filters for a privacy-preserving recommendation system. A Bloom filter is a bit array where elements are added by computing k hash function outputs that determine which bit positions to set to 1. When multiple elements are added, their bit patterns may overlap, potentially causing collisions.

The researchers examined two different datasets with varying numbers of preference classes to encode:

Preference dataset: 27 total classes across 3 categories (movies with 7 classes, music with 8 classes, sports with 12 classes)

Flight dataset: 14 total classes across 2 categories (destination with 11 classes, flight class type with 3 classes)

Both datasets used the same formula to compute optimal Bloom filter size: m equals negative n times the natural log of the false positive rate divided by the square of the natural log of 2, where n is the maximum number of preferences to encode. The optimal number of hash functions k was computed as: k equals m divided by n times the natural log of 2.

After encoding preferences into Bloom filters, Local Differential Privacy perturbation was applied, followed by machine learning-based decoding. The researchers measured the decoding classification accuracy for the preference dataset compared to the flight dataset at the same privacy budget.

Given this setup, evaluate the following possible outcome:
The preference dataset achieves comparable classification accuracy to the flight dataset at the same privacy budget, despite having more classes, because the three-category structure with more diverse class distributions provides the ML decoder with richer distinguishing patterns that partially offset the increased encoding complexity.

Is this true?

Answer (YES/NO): NO